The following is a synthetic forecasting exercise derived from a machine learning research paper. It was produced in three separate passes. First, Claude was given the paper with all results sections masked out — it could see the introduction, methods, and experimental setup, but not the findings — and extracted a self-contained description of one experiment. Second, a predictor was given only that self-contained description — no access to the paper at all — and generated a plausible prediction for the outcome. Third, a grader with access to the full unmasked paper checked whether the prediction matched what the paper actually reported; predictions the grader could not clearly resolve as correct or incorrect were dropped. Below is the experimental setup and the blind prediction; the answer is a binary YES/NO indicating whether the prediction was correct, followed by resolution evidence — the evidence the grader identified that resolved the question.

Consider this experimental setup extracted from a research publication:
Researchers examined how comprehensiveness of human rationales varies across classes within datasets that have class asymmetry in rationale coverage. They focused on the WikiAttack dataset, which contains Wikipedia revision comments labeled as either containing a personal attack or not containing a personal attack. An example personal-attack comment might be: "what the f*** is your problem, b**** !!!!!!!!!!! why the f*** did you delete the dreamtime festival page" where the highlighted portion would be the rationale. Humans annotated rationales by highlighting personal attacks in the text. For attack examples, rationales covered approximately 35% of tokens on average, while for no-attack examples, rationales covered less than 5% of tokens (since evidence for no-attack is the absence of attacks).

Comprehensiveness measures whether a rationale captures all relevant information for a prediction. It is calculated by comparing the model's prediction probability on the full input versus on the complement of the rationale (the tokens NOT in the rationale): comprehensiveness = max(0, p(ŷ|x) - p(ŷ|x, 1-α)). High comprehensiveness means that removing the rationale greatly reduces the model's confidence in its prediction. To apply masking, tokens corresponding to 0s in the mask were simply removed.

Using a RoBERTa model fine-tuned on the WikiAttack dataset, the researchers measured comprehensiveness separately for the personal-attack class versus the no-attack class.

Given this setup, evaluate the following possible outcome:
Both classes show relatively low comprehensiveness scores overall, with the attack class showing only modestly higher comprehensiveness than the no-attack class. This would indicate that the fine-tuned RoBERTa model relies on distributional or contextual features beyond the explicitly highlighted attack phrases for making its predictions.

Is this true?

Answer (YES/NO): NO